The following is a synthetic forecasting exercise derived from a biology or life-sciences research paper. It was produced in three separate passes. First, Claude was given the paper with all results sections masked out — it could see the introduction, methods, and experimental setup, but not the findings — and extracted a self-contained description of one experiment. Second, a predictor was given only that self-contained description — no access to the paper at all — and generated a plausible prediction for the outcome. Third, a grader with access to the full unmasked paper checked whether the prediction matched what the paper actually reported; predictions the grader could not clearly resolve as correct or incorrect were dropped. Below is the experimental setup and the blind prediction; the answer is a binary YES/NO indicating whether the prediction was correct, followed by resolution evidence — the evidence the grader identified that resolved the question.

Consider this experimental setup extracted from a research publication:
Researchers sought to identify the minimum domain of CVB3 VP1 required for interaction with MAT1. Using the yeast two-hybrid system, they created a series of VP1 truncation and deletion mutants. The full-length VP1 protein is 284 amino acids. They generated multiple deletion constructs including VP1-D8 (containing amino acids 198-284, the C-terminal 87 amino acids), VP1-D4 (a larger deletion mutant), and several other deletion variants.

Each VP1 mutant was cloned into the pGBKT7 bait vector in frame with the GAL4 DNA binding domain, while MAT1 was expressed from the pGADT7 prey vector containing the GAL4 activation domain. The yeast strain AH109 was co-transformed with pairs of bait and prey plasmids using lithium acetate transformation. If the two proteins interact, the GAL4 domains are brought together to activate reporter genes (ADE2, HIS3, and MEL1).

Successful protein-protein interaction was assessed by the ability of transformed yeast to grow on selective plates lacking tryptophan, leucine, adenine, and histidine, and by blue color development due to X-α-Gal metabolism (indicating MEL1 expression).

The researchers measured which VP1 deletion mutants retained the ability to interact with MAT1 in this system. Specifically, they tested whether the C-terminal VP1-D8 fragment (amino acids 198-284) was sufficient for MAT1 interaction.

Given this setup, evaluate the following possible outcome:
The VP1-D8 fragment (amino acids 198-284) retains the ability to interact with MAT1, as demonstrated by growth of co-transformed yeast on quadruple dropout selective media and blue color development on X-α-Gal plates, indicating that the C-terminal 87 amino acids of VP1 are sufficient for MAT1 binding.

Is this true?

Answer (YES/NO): YES